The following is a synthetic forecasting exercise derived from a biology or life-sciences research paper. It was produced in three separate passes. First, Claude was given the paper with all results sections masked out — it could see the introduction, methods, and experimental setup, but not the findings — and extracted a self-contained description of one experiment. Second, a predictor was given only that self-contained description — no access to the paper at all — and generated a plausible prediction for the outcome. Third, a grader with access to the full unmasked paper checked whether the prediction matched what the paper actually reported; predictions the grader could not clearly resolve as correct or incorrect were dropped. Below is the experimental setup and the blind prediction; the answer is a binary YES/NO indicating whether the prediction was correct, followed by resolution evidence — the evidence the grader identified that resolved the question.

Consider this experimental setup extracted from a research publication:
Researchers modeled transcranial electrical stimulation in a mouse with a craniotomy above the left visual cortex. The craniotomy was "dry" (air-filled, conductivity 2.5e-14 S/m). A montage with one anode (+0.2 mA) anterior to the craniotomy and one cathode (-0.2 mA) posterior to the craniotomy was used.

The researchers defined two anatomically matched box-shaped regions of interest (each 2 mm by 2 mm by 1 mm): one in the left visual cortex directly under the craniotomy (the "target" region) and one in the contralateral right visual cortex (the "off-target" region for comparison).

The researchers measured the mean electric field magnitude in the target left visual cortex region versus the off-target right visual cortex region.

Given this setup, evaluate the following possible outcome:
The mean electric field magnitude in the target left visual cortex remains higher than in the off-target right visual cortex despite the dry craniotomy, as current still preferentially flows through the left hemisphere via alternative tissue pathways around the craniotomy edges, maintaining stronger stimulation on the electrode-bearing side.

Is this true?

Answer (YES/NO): YES